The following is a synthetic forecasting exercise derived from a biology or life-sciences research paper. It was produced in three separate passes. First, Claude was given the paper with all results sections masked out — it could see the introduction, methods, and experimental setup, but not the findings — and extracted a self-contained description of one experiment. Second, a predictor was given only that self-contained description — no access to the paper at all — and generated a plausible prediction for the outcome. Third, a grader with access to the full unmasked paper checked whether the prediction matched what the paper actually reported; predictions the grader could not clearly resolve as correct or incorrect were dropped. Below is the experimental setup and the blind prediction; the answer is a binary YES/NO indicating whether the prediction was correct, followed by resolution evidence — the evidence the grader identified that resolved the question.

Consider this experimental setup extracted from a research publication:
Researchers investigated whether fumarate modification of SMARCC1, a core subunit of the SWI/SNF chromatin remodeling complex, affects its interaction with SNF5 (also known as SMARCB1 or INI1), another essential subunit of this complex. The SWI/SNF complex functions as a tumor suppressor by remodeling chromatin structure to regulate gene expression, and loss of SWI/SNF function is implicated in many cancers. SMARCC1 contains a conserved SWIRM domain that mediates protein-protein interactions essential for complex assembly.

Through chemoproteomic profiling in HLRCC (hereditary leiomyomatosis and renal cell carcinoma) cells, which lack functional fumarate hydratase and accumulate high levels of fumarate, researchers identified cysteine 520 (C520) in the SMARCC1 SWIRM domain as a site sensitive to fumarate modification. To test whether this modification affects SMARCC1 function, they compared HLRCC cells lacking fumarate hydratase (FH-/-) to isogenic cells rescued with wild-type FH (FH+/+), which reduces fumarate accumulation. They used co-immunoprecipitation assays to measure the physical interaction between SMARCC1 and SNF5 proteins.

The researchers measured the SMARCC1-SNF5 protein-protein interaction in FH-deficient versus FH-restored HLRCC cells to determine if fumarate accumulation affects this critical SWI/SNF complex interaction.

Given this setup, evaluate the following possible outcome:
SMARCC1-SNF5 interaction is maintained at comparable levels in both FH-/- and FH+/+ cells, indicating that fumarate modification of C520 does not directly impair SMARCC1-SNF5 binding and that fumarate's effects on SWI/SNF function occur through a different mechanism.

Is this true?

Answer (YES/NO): NO